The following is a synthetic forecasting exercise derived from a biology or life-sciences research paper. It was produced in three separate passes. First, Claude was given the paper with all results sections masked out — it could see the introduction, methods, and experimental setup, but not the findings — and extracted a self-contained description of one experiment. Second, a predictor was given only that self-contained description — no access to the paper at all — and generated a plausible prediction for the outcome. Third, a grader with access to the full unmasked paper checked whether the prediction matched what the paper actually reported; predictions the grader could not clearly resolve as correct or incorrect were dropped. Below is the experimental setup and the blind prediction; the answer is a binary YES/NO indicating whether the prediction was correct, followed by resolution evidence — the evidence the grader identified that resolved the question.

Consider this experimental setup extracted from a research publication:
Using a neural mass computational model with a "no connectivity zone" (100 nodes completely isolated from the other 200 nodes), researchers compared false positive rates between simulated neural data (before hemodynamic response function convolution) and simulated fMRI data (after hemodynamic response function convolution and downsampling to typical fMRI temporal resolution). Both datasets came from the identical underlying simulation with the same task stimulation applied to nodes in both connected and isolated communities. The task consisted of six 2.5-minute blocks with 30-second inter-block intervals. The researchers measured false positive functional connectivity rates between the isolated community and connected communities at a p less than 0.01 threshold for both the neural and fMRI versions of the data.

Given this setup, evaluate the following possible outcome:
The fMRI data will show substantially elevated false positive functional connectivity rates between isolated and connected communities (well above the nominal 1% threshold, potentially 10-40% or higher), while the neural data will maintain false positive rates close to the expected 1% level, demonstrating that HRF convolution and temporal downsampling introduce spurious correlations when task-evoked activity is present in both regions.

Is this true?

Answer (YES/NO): NO